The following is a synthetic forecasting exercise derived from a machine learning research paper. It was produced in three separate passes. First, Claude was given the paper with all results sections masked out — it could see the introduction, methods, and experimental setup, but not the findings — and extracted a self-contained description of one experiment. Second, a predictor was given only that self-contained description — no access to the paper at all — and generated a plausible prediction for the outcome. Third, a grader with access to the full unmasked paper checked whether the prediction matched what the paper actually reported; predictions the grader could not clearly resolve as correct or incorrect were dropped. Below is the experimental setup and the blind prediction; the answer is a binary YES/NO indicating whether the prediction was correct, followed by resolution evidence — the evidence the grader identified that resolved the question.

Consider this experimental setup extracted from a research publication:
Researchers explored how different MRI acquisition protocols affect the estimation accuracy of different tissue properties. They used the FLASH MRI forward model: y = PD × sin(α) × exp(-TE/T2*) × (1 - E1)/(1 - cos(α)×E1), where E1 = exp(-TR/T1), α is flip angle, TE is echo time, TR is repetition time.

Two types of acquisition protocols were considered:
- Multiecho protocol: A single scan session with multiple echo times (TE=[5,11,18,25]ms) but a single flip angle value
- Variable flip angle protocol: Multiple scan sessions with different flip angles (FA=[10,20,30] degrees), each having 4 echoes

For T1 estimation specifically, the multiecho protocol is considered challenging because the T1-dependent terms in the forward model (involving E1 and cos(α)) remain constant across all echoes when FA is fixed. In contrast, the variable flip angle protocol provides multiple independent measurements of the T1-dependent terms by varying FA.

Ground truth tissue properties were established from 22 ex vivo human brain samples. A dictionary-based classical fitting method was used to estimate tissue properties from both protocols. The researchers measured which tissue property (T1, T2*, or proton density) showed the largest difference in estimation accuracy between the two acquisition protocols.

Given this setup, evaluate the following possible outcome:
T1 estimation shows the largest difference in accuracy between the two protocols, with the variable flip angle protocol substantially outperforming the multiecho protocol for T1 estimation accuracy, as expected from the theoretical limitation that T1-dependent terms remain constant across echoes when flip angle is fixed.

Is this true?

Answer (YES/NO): YES